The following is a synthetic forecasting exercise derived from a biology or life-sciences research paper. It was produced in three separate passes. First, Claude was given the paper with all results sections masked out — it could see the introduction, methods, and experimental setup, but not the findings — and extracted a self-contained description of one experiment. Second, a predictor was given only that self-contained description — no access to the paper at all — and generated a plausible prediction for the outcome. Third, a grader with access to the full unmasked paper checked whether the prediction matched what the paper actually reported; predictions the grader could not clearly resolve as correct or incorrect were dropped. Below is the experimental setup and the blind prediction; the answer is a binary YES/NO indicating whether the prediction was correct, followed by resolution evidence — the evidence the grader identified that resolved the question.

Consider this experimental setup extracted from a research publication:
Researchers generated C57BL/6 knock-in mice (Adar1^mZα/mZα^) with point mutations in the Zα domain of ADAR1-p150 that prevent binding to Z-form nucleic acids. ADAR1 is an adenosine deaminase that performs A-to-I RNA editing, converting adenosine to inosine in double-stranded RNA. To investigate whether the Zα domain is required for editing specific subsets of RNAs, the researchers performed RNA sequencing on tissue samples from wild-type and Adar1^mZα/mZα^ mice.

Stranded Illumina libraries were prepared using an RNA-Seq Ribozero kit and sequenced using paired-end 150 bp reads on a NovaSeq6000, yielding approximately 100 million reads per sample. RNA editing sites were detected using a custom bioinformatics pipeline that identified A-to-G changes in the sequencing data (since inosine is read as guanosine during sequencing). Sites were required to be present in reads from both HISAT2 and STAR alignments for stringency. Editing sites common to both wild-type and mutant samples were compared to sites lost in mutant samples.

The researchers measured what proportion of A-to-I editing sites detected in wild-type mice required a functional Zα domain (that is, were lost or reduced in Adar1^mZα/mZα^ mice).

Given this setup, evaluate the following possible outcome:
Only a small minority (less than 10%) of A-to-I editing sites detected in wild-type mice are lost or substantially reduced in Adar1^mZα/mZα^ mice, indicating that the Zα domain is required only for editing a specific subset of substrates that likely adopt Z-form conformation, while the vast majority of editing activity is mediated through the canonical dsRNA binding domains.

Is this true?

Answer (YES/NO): YES